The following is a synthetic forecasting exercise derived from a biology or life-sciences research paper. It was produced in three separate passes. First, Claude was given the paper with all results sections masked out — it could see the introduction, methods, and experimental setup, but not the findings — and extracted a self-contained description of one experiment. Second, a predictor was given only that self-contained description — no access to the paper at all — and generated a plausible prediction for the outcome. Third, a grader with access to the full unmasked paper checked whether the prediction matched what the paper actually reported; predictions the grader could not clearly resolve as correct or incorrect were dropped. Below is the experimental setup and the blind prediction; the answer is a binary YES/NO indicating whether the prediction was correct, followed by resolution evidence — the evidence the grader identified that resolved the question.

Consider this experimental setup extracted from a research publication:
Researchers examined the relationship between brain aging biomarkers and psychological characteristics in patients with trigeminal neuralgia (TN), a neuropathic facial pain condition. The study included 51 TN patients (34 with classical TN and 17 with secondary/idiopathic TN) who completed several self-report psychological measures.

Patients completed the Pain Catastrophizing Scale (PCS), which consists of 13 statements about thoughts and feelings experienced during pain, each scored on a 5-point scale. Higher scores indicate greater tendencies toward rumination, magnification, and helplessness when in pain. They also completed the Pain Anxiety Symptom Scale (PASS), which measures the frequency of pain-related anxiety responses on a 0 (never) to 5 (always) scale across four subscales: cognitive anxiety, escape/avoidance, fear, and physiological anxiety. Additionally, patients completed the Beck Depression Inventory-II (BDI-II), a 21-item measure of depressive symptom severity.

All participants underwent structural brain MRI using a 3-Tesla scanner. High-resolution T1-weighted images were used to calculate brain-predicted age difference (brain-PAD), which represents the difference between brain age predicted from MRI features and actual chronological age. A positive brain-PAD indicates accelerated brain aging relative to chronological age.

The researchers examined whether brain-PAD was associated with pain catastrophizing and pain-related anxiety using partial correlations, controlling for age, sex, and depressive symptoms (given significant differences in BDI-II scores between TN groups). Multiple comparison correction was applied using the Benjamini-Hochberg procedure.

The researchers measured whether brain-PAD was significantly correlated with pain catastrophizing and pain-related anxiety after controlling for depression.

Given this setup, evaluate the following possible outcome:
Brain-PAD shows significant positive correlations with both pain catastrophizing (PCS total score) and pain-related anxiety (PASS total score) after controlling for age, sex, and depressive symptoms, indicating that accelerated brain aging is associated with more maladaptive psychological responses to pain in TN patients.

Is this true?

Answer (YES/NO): YES